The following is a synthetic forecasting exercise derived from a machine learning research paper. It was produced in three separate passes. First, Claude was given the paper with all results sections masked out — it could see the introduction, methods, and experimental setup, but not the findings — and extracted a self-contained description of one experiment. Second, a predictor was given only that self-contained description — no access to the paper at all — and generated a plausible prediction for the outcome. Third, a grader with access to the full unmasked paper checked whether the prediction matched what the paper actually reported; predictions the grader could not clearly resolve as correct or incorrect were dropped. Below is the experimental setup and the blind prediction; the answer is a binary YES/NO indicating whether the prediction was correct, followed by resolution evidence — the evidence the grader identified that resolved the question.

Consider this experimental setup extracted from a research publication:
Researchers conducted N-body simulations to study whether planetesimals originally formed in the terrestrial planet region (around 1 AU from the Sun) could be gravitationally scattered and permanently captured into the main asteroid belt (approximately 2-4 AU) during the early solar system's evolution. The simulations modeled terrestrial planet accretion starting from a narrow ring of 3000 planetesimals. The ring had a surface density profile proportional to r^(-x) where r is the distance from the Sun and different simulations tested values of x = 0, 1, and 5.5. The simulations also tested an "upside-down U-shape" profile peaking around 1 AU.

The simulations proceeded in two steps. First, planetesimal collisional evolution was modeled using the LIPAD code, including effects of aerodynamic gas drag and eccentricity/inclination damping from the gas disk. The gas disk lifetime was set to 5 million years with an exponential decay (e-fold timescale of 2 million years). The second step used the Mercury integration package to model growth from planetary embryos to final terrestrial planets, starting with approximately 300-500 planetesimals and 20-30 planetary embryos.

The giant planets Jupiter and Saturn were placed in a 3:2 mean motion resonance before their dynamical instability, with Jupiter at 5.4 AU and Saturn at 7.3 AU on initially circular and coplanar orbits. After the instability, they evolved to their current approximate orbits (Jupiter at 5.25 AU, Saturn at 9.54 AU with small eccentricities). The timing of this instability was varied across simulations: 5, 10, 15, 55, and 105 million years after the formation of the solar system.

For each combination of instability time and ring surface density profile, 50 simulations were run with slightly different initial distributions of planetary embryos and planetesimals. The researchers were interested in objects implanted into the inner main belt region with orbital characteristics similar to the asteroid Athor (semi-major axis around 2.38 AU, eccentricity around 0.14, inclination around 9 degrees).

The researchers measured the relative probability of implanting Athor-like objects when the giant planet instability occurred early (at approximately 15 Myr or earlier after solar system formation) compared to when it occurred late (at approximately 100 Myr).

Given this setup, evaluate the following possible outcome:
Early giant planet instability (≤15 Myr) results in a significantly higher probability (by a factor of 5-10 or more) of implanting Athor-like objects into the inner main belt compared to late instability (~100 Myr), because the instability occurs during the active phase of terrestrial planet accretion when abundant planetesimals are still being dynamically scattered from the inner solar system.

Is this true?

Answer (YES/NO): NO